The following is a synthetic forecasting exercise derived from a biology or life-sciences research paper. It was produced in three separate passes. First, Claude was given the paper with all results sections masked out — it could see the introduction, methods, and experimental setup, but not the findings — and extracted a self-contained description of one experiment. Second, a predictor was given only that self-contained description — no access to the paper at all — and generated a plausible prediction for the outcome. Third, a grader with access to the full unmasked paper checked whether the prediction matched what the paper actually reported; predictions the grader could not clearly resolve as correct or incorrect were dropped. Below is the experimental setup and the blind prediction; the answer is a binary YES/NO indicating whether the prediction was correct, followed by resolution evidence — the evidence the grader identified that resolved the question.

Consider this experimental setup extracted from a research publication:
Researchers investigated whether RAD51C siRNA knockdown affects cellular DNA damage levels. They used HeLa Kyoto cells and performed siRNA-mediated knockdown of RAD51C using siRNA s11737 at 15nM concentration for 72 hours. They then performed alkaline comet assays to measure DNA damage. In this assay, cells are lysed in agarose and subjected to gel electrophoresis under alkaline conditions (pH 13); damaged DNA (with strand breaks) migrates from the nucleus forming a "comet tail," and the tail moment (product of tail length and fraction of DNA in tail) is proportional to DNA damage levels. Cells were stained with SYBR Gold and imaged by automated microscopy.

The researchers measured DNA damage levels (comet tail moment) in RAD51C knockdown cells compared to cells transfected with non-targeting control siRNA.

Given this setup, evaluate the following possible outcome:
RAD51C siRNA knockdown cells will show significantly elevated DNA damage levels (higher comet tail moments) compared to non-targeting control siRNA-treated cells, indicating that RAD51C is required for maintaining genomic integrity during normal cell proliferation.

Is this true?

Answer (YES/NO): YES